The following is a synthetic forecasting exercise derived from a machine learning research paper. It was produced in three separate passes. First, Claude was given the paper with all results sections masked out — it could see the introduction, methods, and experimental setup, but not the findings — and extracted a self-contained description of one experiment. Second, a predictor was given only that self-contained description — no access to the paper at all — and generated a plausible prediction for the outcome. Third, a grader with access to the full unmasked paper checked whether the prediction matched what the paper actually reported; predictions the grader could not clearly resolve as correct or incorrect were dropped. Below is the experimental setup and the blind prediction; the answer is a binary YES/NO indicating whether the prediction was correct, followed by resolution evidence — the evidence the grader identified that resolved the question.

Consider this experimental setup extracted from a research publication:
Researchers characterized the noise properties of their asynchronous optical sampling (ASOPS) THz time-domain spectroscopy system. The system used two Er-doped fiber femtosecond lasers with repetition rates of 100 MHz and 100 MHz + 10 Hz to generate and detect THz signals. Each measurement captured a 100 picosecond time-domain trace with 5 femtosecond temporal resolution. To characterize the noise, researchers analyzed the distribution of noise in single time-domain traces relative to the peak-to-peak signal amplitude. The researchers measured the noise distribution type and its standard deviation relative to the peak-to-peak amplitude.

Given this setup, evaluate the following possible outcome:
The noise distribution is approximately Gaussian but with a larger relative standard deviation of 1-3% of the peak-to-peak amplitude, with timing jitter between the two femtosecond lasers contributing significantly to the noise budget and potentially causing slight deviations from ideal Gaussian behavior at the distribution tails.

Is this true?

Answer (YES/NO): NO